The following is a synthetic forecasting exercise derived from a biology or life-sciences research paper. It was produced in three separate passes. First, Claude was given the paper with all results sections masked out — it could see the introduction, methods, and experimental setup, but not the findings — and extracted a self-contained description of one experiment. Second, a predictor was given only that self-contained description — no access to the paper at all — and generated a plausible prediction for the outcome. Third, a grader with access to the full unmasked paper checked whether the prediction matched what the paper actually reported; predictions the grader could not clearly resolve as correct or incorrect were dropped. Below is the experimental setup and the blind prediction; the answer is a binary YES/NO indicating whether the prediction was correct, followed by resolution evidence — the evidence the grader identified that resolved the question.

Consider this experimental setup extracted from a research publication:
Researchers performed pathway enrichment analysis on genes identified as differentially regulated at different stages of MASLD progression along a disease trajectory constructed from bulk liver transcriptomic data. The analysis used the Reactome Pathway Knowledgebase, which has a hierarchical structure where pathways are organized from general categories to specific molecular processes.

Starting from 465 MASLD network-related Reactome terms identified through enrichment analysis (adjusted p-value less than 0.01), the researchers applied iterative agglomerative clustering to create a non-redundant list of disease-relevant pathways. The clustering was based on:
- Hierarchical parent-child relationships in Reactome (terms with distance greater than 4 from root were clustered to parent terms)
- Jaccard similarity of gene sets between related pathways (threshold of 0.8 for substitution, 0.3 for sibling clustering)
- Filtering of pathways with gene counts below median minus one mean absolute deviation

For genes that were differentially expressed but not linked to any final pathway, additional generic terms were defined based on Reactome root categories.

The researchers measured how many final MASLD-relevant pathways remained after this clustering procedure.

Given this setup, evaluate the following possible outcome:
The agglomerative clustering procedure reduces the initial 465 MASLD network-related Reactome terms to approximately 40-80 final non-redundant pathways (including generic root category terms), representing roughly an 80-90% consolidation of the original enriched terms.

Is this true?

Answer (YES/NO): NO